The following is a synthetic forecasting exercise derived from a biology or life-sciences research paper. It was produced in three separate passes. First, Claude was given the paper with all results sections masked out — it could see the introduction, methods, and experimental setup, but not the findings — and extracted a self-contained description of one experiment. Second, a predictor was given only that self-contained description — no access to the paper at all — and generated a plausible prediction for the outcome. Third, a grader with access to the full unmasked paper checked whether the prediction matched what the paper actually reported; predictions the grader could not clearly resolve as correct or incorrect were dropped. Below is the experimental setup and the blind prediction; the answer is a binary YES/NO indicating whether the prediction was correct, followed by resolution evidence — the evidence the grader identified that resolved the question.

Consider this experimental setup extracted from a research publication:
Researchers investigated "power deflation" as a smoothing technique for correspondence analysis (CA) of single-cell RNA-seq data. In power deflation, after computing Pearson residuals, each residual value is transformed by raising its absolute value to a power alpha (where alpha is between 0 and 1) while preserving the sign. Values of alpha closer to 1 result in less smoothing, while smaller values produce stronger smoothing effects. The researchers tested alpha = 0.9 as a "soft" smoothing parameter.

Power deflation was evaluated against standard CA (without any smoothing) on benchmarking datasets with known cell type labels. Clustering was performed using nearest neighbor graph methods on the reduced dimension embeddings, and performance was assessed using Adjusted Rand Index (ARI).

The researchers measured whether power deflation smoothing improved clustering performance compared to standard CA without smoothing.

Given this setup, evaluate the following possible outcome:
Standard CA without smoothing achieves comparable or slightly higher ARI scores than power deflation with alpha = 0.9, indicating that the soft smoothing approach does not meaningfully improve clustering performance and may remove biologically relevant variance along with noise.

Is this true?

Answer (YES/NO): NO